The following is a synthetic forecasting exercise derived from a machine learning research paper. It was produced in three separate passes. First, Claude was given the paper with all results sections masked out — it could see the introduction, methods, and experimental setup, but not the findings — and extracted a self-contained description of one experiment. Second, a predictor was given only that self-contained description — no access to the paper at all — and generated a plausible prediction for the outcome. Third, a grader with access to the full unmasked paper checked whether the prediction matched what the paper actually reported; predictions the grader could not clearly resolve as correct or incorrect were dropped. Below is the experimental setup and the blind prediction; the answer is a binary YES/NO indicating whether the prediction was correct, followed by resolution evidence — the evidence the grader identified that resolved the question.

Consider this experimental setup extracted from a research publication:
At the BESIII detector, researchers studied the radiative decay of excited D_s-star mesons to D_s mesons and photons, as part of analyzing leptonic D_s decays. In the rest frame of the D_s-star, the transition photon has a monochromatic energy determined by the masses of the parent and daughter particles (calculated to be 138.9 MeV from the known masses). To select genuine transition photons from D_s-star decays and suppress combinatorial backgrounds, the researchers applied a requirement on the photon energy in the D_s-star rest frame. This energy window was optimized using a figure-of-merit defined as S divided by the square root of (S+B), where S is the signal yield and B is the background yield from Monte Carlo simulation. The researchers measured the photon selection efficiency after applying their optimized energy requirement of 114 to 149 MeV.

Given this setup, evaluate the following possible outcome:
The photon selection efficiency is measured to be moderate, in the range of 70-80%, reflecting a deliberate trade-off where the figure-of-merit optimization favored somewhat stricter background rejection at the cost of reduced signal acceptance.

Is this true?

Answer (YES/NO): NO